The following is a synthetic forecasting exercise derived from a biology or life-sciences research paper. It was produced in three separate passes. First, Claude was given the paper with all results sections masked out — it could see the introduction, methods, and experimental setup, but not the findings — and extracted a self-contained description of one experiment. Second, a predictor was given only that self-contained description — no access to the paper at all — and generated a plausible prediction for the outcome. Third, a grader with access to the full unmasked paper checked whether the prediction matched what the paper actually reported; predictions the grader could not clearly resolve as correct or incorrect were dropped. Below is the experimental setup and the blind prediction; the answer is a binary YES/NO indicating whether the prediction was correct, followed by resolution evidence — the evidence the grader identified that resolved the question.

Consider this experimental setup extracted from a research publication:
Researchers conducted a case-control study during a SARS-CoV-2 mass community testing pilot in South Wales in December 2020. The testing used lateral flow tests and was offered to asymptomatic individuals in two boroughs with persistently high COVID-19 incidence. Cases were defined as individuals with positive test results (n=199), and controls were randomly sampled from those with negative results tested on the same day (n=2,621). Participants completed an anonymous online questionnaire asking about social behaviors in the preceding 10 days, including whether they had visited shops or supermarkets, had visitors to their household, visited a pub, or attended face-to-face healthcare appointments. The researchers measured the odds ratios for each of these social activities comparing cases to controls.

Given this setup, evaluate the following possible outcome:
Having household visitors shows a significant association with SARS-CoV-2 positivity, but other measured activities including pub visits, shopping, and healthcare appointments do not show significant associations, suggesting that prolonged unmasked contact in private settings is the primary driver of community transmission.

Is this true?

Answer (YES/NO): NO